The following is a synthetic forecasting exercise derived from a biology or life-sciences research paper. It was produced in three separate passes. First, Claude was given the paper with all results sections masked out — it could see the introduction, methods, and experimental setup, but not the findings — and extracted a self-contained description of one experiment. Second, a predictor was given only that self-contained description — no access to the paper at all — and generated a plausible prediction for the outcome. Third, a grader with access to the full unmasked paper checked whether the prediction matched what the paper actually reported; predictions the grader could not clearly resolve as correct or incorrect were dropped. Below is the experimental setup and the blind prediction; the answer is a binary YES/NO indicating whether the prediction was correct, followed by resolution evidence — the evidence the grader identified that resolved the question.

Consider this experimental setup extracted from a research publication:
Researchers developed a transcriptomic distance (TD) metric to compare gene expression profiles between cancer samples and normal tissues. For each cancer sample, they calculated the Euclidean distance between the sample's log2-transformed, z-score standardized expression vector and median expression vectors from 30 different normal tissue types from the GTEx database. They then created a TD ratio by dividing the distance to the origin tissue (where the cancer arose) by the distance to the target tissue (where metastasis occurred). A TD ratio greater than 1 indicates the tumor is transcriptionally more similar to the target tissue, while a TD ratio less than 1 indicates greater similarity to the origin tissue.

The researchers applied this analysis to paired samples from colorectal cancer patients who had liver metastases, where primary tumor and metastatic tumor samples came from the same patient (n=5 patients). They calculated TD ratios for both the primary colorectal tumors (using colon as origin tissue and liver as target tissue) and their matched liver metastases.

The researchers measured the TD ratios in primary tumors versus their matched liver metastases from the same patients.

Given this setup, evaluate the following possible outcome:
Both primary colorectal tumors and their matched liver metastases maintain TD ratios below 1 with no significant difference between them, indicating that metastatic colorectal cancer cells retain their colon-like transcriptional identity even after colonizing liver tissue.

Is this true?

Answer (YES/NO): NO